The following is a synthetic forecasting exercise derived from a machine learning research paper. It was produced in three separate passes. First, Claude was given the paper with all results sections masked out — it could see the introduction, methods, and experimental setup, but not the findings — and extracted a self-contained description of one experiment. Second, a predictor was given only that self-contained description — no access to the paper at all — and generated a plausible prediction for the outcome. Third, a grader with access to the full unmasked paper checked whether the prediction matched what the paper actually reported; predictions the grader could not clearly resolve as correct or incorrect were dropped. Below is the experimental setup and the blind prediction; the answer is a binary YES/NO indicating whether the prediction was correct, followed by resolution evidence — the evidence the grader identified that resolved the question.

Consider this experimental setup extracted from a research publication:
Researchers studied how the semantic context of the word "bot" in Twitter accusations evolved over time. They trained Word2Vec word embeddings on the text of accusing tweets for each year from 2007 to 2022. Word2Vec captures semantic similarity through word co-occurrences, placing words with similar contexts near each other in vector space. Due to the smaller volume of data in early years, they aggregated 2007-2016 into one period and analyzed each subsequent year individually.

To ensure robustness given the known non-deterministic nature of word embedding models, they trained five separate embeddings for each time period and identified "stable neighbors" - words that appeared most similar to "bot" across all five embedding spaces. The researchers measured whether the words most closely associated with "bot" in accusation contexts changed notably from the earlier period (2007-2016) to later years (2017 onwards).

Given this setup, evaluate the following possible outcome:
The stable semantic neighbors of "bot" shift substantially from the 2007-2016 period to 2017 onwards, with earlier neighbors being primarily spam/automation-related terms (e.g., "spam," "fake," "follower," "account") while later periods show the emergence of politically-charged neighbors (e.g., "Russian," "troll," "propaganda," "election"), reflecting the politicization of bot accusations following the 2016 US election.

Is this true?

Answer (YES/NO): NO